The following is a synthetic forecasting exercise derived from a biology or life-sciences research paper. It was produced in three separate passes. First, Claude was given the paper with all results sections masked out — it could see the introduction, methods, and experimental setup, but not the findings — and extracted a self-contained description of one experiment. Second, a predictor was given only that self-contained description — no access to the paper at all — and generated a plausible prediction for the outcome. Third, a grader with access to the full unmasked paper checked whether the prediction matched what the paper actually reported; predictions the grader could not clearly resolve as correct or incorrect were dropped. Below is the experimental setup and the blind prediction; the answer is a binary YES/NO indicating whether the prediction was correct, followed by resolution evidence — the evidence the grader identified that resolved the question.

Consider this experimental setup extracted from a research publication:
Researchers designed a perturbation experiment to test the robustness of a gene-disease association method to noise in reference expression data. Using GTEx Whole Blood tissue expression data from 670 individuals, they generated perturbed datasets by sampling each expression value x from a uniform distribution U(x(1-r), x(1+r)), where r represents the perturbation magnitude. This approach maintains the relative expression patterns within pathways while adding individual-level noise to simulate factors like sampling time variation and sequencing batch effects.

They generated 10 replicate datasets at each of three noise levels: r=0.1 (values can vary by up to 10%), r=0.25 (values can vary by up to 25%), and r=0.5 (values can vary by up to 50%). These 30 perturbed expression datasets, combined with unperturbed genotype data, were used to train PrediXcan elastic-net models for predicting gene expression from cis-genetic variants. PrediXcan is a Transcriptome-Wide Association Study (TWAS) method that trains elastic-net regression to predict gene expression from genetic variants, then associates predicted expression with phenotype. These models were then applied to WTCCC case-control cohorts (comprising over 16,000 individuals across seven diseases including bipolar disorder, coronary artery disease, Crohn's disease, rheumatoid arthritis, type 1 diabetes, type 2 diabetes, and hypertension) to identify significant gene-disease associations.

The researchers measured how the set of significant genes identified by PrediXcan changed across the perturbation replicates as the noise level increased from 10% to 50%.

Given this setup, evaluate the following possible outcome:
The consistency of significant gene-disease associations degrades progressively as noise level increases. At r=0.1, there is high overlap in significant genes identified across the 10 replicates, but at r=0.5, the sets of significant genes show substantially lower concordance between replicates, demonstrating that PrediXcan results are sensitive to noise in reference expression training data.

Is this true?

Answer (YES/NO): NO